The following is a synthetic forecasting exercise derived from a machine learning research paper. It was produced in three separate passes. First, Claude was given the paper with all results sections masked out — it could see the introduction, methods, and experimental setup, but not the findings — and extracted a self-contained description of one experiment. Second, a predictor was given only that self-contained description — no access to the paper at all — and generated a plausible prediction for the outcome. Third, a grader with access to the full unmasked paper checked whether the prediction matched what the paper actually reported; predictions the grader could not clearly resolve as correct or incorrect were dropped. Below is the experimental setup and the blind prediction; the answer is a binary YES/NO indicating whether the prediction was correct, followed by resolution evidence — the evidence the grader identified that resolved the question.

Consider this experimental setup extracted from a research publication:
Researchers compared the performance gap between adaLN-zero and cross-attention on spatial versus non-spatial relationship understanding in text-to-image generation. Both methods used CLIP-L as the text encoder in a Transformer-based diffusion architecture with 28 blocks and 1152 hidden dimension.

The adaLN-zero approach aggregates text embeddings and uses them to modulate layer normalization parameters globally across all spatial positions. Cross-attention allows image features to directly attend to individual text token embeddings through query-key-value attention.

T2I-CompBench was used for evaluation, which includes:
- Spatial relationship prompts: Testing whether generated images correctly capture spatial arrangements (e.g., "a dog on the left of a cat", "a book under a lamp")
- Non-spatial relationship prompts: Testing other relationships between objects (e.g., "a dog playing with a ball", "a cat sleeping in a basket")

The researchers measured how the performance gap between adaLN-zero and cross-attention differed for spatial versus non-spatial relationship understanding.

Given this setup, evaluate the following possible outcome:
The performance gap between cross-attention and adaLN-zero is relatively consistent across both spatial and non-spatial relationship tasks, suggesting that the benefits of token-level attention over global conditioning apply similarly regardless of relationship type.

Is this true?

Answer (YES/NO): NO